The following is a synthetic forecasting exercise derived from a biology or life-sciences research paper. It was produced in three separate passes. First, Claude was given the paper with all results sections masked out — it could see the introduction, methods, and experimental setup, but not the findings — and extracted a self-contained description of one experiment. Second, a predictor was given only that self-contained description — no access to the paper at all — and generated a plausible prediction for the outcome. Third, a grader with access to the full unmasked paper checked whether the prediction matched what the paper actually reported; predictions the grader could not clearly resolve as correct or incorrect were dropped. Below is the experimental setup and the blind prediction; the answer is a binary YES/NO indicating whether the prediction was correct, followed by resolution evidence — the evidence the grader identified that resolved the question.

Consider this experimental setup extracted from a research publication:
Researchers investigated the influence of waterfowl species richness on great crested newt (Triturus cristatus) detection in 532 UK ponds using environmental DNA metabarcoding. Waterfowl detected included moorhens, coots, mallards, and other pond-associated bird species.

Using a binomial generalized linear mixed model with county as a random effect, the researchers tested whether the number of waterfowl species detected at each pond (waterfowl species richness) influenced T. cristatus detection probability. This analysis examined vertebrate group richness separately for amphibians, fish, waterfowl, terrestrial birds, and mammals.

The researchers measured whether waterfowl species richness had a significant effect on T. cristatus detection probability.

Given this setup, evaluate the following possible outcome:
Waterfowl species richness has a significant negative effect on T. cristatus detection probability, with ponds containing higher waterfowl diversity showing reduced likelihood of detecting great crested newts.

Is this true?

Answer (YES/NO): NO